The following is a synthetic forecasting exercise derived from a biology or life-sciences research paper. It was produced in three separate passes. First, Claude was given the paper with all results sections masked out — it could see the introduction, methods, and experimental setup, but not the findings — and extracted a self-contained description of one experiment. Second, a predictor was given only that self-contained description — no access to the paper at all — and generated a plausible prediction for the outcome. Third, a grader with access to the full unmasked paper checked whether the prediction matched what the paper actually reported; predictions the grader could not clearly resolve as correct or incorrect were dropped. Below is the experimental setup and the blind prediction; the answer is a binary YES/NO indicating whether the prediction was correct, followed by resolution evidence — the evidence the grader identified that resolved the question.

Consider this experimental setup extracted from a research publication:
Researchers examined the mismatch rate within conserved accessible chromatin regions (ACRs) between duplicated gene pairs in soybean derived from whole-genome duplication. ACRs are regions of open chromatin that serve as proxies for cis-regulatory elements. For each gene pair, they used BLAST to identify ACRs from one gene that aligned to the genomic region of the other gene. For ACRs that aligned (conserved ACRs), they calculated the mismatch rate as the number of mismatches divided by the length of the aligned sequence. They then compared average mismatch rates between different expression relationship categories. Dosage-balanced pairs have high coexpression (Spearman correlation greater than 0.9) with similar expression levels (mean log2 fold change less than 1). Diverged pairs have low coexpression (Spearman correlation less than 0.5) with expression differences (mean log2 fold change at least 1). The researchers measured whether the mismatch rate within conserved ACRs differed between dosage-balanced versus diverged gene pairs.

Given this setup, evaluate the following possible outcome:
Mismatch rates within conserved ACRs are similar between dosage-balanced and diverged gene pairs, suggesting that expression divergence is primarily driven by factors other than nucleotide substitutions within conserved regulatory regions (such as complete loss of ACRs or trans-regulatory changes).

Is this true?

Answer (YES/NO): NO